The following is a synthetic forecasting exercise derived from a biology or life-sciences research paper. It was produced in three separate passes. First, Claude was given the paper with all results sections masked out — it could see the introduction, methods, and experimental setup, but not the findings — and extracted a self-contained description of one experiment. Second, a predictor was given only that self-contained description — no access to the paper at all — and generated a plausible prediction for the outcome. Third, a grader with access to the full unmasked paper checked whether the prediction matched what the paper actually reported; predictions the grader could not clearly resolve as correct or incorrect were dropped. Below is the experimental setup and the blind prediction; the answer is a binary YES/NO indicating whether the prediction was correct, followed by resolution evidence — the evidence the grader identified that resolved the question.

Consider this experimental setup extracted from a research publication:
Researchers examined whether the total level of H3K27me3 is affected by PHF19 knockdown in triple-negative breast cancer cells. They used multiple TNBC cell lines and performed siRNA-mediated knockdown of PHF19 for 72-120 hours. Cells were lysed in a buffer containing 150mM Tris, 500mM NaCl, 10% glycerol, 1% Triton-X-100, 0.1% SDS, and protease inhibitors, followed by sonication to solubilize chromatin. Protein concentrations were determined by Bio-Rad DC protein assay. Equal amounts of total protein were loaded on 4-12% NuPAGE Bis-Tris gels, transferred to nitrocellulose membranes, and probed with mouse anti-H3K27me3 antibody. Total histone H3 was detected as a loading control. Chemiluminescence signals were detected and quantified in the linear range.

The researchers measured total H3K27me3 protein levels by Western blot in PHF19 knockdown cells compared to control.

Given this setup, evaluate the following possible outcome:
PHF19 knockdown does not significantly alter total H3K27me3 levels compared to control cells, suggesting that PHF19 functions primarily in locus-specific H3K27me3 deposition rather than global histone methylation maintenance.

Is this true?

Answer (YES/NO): YES